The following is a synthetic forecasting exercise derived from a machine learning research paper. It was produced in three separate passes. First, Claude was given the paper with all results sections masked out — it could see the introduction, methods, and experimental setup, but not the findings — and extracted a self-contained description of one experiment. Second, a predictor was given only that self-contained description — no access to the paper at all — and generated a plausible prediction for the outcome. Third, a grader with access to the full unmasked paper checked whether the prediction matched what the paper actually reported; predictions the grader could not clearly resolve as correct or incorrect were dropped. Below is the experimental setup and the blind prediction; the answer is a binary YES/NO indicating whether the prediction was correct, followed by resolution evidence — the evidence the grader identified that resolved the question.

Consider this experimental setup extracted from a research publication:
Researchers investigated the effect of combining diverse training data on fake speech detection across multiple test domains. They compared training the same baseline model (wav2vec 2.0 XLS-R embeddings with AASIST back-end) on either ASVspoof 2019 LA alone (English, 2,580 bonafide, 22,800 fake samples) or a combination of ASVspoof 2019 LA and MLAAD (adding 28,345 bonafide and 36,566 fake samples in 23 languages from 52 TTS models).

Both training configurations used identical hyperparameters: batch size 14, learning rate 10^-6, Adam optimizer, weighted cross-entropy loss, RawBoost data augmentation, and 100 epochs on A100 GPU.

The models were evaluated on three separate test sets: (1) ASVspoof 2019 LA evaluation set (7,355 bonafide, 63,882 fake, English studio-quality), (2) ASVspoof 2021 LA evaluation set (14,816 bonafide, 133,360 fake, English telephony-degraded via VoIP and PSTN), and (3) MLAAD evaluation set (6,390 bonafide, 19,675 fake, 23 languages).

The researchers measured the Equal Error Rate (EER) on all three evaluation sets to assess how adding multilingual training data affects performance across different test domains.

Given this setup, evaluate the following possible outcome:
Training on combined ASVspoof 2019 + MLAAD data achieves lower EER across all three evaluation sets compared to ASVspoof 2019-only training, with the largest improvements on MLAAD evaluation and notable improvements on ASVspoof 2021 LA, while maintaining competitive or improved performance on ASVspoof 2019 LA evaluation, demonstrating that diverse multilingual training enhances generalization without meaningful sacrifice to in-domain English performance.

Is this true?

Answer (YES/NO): NO